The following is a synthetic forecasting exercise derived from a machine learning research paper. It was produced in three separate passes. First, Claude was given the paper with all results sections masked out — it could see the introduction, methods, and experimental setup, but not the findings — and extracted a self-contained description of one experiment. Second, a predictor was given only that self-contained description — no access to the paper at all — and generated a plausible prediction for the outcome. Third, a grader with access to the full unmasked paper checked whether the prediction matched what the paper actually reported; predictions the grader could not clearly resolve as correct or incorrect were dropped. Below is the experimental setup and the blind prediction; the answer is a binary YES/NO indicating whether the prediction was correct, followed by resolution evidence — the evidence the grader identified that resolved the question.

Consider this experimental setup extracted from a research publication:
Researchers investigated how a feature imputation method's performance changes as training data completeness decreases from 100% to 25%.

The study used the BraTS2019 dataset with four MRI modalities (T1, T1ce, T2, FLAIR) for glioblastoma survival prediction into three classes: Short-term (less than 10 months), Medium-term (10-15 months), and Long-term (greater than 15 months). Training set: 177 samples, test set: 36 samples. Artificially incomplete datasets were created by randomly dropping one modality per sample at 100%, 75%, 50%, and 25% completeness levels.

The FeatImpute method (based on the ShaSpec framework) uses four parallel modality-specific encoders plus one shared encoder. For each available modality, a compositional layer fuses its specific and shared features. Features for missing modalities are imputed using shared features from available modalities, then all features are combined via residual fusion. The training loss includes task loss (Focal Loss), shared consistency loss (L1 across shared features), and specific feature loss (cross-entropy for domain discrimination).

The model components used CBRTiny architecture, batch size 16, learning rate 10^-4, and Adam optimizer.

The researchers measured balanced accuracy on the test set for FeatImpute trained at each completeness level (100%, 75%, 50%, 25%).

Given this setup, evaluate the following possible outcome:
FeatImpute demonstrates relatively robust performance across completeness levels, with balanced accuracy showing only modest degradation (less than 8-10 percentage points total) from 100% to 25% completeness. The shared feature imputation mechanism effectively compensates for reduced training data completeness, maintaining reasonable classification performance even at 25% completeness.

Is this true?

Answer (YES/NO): NO